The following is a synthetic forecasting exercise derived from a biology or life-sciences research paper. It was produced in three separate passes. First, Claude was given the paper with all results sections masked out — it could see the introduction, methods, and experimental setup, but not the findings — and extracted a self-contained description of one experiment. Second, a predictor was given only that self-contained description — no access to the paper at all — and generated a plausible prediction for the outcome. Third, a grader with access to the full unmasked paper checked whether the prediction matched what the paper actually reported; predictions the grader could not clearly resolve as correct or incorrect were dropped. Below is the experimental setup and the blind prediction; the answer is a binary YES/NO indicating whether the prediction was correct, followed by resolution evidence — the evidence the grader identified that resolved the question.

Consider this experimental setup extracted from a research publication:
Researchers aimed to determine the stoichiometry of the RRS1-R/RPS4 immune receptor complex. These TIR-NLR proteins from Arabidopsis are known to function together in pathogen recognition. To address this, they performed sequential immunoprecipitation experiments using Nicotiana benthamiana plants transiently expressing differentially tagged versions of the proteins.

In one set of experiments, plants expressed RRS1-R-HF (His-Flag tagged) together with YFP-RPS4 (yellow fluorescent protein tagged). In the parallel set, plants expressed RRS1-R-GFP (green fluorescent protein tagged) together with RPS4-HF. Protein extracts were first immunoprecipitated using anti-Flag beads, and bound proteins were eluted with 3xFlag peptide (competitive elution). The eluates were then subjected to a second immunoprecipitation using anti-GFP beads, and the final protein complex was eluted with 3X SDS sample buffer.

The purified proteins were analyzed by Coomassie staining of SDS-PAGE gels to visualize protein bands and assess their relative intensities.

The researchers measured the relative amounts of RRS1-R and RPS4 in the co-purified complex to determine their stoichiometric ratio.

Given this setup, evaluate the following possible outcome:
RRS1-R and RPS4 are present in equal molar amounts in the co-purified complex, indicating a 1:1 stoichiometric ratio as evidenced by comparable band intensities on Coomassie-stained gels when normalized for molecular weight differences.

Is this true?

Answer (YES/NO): YES